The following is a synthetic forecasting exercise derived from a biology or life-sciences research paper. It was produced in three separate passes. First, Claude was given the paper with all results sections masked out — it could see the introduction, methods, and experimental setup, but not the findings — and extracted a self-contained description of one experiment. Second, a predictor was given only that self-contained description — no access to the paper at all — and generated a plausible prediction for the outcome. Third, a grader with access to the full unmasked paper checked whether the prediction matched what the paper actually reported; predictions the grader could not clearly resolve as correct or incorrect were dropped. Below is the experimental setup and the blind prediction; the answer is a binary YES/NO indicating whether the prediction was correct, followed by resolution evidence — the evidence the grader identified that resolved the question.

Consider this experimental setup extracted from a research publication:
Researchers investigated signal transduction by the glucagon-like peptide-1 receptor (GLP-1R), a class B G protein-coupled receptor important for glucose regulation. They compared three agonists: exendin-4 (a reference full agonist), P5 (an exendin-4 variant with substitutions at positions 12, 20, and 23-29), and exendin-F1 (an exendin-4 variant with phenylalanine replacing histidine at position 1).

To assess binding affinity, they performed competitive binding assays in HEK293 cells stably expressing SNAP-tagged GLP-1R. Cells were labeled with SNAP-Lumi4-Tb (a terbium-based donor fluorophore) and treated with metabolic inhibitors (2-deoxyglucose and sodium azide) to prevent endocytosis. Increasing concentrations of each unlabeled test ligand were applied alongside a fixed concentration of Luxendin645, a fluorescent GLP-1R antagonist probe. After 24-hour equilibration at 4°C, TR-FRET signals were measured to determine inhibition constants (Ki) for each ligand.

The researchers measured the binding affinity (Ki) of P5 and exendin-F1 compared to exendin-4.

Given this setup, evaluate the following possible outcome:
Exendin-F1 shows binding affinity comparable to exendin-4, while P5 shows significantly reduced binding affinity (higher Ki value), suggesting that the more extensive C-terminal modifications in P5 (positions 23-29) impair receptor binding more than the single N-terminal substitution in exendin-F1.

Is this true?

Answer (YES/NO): NO